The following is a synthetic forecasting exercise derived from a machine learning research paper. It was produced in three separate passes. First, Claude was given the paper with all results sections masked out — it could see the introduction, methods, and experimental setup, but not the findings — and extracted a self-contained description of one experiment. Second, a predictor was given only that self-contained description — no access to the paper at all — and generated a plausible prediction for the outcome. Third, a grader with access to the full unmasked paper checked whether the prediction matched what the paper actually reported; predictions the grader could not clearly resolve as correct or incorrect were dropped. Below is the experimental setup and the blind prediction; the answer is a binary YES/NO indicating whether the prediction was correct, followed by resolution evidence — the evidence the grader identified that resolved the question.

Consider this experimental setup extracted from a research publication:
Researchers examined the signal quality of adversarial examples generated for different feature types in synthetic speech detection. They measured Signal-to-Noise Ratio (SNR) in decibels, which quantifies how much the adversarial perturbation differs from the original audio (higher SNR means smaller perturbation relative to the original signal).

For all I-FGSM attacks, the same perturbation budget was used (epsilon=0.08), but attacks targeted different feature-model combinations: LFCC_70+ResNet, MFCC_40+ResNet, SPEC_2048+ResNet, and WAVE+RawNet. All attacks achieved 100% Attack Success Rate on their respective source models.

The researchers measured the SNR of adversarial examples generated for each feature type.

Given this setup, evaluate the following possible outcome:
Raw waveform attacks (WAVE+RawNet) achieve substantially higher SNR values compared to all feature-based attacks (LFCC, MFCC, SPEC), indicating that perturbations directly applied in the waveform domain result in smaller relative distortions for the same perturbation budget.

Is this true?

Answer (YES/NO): NO